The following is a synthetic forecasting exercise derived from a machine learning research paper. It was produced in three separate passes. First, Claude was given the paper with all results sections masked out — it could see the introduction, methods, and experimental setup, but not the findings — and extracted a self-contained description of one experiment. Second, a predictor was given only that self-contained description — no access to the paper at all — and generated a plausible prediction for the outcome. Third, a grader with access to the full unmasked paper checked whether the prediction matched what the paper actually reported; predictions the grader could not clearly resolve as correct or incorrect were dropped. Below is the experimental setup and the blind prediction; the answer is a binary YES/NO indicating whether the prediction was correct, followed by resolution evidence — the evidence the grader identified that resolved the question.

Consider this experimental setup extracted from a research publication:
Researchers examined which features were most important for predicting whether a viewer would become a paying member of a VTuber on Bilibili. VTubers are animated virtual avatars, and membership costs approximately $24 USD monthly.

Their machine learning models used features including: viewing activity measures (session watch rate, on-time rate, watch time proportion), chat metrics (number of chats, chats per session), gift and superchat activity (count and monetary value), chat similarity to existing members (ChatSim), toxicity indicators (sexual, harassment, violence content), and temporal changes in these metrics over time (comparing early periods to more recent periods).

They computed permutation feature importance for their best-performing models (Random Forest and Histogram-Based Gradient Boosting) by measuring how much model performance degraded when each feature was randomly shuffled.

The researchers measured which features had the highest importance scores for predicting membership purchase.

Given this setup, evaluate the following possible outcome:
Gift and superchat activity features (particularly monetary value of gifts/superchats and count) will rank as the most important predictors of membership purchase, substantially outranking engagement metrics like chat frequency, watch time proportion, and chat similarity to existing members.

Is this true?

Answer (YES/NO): NO